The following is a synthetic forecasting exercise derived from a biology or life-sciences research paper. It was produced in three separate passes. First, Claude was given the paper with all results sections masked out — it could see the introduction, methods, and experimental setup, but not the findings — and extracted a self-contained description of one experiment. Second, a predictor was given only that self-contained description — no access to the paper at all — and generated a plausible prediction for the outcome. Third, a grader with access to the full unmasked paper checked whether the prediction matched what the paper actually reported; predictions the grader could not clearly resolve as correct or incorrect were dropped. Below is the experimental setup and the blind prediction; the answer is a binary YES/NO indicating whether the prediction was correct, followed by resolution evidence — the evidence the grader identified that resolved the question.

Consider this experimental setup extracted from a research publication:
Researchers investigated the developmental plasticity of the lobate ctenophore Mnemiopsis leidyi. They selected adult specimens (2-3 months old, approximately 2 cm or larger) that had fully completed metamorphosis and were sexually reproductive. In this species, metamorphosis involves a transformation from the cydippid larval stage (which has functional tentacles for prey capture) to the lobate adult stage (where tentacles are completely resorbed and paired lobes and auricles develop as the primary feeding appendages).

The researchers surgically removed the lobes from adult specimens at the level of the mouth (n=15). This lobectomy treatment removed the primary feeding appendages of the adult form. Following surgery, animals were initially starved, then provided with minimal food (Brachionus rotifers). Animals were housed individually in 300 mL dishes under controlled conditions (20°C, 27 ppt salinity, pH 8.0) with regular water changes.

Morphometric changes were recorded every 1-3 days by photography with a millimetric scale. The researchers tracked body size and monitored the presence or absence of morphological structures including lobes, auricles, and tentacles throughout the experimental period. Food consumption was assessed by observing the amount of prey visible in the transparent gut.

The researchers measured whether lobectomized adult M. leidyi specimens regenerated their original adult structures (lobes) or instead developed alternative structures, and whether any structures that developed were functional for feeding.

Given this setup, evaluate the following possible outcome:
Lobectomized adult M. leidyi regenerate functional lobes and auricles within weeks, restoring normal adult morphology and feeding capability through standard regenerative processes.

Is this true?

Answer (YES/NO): NO